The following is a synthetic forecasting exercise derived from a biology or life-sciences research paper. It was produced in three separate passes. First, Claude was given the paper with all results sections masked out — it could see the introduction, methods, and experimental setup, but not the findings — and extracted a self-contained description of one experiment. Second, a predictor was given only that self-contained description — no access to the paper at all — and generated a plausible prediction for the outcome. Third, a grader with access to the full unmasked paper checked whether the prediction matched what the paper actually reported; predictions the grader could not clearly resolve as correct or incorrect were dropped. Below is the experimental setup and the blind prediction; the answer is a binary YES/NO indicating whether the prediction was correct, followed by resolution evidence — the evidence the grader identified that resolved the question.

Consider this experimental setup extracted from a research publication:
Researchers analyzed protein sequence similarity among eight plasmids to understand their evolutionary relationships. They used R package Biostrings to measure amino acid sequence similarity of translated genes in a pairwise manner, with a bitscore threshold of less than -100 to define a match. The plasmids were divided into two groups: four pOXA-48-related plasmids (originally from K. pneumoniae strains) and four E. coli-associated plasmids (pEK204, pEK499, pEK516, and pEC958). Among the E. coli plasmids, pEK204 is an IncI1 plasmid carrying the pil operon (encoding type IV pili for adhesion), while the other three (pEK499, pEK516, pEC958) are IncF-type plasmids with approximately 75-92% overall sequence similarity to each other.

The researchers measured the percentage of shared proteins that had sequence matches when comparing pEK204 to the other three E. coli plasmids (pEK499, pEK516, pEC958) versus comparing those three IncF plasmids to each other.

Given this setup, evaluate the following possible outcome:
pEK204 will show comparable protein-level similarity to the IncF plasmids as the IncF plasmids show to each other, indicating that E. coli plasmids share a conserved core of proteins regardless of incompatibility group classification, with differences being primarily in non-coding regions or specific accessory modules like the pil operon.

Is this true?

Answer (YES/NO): NO